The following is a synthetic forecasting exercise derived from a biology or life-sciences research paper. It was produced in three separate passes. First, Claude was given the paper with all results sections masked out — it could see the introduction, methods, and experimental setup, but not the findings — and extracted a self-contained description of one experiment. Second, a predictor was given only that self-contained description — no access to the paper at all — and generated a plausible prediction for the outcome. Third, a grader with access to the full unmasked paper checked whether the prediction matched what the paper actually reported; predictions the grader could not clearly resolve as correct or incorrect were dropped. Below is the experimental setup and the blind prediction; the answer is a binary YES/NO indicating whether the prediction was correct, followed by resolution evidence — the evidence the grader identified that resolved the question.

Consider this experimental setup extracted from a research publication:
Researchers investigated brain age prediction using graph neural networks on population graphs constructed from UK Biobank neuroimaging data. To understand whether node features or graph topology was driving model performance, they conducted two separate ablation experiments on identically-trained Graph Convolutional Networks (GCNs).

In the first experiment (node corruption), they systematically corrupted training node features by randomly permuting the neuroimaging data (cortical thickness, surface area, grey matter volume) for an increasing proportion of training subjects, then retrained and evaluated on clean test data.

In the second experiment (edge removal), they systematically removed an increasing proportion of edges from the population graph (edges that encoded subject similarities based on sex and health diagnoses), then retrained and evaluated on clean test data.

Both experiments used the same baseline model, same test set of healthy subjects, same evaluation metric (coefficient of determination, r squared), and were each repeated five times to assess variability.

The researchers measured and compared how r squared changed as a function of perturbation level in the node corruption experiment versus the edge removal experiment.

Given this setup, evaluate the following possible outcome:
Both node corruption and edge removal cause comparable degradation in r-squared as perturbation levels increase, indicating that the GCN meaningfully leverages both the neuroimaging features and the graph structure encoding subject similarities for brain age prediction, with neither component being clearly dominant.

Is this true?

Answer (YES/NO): NO